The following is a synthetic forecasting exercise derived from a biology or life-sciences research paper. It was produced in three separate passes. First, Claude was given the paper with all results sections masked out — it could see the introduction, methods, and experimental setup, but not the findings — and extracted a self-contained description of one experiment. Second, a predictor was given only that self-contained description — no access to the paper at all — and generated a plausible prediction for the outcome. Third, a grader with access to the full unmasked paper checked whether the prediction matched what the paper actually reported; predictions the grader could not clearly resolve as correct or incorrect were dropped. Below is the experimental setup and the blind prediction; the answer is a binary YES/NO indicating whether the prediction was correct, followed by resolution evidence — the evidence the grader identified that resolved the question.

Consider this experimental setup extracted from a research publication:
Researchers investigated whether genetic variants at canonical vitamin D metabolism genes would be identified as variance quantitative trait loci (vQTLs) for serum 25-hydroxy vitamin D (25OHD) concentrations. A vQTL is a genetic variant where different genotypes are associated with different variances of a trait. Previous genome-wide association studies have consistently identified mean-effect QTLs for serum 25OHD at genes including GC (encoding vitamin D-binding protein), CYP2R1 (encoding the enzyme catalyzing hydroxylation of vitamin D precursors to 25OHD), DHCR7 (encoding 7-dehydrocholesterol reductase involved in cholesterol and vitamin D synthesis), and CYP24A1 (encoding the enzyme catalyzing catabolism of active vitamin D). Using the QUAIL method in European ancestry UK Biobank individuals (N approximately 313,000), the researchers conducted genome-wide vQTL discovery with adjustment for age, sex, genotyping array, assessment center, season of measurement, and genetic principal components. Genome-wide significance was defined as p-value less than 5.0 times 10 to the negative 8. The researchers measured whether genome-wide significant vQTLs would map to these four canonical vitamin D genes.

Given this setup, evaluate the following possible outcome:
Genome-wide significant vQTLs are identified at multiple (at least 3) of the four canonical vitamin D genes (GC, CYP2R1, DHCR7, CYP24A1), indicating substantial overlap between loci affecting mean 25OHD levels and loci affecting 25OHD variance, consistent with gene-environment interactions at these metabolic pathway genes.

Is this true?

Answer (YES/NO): YES